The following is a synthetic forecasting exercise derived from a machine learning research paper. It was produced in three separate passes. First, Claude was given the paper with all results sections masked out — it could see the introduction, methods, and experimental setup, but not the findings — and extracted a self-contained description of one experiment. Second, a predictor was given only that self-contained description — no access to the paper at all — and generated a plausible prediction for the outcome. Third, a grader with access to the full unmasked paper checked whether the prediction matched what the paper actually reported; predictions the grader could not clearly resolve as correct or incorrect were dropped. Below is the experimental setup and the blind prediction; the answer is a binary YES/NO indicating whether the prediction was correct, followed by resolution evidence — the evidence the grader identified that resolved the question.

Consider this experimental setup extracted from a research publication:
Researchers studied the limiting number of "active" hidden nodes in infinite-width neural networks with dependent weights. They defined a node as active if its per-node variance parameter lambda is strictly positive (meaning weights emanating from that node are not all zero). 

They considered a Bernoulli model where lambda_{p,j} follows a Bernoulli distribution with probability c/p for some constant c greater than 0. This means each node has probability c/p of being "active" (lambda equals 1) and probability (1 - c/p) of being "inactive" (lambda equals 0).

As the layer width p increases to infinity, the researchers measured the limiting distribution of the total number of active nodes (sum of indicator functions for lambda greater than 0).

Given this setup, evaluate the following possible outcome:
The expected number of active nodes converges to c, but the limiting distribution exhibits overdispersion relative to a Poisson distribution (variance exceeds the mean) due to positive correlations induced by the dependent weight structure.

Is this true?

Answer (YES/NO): NO